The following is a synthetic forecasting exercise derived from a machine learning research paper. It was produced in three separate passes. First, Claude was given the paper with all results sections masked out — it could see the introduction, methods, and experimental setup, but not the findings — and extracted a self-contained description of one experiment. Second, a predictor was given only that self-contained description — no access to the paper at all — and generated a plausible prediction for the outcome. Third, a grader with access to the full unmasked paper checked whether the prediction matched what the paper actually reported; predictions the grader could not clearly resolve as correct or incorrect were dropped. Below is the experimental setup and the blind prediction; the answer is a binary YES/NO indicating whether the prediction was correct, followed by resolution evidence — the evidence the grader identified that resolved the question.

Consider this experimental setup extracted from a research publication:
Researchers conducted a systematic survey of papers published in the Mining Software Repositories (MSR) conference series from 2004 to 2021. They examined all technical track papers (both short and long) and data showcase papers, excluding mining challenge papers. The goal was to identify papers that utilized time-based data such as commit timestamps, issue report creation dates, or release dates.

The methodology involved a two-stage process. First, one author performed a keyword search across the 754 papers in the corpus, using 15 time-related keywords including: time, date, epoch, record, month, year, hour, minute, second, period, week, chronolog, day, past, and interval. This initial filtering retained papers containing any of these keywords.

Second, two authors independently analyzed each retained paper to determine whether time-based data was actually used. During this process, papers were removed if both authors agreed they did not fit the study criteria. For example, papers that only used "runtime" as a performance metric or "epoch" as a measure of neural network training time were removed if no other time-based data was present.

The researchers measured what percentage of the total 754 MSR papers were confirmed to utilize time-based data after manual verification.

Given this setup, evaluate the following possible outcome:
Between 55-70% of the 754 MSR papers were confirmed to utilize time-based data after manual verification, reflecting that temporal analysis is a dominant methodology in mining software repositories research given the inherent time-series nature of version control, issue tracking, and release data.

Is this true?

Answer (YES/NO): NO